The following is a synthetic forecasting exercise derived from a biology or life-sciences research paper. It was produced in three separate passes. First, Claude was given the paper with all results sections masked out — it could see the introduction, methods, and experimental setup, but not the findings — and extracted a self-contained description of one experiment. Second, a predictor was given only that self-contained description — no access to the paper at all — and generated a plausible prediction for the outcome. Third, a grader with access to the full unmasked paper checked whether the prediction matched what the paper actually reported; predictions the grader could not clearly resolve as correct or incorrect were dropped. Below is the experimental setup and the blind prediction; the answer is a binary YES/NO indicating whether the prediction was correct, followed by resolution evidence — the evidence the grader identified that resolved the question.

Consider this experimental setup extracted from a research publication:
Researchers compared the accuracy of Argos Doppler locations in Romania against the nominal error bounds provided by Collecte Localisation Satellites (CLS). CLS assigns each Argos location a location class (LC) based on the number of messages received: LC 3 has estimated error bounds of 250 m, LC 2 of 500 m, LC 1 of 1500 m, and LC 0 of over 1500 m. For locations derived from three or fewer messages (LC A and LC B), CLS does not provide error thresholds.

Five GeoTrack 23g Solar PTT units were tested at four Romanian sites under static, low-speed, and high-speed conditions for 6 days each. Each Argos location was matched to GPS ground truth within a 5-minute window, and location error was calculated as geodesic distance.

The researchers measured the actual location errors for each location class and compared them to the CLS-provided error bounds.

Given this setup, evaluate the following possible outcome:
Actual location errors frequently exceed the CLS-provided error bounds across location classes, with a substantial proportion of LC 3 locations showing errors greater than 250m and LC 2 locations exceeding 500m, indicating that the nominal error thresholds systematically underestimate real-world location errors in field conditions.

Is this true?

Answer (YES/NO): YES